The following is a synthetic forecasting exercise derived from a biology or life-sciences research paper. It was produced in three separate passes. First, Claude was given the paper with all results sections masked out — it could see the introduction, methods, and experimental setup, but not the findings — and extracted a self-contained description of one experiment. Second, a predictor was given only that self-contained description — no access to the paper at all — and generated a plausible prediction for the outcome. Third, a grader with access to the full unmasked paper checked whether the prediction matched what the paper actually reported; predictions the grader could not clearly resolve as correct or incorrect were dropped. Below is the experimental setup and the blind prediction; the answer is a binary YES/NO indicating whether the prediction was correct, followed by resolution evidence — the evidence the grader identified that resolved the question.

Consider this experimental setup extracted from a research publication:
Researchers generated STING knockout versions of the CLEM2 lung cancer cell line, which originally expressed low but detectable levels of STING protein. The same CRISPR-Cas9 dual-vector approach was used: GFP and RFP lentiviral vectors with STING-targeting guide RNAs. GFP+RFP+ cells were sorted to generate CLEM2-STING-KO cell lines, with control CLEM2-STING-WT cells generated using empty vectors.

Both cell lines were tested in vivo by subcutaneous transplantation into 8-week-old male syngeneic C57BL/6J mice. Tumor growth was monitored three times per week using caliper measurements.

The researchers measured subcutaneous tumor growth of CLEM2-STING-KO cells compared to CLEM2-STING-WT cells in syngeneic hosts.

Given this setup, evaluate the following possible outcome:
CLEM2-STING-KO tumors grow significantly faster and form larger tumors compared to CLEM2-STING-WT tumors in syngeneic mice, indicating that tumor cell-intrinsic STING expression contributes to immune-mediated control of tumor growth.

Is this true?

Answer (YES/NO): NO